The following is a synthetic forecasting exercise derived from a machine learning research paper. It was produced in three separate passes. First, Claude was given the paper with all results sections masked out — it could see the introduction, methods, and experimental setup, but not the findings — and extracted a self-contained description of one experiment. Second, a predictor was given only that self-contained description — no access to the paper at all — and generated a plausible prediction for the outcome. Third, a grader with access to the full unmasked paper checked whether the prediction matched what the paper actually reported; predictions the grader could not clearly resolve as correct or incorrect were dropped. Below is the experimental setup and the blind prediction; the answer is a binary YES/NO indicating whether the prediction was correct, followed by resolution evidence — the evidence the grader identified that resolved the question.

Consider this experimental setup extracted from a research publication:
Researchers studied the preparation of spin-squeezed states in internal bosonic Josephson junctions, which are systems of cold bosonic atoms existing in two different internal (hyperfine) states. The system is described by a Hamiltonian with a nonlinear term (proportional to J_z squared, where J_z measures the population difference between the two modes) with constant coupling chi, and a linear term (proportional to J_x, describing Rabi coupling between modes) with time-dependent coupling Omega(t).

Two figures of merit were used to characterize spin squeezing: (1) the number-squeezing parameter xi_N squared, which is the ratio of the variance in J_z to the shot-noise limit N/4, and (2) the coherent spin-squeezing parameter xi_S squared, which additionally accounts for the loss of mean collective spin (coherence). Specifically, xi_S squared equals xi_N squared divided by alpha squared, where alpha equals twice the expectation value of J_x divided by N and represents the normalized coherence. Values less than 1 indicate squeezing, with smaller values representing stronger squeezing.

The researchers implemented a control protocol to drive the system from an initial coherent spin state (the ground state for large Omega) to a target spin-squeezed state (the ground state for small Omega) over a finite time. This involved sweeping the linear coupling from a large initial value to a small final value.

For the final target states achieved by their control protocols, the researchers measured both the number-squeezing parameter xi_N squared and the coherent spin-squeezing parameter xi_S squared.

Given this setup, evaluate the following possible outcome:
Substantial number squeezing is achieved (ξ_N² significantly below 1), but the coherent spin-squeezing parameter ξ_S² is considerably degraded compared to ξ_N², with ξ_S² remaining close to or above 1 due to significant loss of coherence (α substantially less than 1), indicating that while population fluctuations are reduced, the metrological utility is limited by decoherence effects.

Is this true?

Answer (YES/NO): NO